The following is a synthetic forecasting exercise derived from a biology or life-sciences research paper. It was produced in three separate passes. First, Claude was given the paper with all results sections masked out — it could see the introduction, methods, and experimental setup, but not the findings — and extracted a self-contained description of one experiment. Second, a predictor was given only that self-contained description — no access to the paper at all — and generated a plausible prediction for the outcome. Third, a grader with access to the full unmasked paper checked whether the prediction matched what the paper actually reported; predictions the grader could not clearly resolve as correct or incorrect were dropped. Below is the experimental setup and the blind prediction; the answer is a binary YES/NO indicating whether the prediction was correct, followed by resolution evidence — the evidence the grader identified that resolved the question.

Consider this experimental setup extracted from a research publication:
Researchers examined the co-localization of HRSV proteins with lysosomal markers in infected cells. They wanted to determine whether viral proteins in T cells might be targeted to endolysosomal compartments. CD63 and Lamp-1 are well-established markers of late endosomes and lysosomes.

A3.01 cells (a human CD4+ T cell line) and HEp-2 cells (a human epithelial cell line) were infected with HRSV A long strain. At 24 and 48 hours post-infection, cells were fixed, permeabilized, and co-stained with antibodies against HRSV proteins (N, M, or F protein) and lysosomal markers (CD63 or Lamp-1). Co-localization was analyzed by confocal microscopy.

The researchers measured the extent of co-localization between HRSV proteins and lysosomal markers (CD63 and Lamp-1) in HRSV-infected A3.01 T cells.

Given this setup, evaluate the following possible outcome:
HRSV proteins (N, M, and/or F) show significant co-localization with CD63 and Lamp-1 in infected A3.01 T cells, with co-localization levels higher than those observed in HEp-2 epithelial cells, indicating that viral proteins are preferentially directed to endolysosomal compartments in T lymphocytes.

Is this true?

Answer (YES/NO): NO